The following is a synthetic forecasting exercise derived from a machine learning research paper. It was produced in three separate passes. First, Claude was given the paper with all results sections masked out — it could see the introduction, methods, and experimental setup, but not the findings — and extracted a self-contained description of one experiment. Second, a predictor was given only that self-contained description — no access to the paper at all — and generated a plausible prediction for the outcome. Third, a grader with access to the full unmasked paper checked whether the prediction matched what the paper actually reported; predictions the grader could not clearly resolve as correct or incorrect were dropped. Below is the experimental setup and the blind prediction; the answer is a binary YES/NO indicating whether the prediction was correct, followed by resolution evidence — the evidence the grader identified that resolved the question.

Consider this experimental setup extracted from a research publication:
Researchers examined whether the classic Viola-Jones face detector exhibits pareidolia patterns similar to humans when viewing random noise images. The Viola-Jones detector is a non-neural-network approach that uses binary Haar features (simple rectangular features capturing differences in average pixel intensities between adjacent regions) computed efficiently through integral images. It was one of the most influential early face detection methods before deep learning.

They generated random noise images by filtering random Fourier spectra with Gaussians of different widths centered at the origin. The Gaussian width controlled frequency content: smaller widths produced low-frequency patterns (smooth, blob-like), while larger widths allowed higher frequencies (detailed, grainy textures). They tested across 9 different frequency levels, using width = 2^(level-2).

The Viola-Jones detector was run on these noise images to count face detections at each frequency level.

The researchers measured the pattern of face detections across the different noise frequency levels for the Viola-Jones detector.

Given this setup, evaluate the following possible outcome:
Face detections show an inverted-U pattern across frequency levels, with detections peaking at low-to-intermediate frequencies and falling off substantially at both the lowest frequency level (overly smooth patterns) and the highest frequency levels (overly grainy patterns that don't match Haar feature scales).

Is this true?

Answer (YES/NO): YES